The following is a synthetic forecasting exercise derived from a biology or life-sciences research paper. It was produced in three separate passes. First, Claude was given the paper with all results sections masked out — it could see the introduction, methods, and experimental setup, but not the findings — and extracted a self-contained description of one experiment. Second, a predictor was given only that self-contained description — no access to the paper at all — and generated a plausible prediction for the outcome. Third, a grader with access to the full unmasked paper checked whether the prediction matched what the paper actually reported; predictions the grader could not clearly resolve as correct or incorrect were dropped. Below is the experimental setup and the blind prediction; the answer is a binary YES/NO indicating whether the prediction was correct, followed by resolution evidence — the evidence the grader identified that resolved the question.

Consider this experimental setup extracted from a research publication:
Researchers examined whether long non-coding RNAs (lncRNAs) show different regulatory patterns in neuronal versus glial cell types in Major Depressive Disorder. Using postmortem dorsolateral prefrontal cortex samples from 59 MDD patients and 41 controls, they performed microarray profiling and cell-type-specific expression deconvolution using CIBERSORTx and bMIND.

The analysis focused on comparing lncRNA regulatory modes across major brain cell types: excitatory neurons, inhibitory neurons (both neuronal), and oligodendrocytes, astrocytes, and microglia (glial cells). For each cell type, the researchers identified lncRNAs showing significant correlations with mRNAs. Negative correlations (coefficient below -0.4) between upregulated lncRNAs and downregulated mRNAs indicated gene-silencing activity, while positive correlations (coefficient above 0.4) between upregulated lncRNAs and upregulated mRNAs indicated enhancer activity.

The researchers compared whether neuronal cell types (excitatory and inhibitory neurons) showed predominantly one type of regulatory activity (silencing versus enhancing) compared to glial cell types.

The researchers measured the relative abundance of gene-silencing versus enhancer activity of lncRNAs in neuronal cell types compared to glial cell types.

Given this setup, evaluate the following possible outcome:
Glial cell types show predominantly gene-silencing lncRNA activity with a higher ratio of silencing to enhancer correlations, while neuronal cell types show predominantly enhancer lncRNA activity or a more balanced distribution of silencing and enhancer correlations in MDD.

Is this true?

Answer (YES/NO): NO